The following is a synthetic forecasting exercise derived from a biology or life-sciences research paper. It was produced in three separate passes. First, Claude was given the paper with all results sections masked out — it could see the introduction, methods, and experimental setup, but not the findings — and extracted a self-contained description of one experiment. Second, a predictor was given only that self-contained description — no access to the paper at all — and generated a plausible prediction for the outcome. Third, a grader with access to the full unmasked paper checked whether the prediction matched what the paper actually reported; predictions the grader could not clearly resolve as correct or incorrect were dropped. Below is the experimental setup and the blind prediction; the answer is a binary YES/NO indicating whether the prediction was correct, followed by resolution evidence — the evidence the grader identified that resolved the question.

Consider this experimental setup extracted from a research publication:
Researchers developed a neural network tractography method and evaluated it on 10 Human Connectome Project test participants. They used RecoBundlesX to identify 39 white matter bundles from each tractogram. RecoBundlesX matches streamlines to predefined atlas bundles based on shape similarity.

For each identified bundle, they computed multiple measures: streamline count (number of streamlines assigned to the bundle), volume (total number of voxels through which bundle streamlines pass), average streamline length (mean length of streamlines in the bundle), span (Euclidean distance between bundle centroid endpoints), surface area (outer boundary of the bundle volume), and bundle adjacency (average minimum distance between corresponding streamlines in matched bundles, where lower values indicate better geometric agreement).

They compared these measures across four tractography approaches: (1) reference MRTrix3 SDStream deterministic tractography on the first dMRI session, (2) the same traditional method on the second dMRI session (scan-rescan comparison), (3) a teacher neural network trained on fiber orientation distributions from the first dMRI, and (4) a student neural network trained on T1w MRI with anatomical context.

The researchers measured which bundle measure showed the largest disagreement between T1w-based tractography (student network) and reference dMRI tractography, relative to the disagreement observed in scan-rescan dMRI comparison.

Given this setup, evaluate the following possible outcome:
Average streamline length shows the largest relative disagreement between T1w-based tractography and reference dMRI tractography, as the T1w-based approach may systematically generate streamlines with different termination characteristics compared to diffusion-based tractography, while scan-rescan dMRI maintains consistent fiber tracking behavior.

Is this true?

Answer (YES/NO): NO